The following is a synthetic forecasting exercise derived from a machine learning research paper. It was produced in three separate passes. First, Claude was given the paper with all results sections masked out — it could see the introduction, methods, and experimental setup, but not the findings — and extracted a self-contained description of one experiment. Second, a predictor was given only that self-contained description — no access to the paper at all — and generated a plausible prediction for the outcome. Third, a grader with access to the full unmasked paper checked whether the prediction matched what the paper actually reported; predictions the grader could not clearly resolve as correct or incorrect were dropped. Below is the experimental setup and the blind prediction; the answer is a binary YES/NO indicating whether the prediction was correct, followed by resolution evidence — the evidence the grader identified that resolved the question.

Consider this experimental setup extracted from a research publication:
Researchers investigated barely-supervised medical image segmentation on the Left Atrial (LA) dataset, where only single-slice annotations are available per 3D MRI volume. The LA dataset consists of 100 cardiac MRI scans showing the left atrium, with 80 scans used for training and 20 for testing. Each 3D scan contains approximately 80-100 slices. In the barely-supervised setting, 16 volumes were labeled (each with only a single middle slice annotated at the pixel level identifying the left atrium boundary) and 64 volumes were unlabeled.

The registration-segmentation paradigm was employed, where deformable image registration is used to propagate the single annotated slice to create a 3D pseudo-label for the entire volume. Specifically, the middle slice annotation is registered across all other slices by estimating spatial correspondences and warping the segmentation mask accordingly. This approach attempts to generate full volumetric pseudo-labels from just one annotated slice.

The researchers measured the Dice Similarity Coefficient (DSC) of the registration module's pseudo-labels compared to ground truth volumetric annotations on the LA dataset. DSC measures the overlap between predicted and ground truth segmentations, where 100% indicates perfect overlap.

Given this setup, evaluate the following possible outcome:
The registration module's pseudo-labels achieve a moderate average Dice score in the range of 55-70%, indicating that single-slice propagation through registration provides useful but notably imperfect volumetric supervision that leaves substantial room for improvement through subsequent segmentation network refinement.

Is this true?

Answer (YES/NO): YES